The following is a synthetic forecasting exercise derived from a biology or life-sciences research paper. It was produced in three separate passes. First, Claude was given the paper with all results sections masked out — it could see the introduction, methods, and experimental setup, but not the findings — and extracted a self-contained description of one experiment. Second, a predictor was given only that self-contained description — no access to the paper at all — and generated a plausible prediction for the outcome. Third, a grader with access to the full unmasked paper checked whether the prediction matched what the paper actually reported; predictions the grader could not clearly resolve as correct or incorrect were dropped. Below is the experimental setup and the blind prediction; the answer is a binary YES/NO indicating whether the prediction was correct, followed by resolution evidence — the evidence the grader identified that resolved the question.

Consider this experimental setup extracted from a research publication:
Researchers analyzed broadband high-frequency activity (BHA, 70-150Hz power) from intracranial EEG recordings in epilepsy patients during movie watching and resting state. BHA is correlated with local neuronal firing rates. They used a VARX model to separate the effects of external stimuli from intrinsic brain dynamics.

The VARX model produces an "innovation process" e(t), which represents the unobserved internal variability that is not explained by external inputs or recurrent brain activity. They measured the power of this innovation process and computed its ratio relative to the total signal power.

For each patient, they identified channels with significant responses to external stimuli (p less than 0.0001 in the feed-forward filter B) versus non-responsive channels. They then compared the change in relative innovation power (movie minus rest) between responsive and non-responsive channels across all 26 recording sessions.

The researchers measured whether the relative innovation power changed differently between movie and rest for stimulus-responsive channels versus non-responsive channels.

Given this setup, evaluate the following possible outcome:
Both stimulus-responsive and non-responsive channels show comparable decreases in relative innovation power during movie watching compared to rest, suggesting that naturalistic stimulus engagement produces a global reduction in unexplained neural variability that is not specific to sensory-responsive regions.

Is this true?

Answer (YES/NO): NO